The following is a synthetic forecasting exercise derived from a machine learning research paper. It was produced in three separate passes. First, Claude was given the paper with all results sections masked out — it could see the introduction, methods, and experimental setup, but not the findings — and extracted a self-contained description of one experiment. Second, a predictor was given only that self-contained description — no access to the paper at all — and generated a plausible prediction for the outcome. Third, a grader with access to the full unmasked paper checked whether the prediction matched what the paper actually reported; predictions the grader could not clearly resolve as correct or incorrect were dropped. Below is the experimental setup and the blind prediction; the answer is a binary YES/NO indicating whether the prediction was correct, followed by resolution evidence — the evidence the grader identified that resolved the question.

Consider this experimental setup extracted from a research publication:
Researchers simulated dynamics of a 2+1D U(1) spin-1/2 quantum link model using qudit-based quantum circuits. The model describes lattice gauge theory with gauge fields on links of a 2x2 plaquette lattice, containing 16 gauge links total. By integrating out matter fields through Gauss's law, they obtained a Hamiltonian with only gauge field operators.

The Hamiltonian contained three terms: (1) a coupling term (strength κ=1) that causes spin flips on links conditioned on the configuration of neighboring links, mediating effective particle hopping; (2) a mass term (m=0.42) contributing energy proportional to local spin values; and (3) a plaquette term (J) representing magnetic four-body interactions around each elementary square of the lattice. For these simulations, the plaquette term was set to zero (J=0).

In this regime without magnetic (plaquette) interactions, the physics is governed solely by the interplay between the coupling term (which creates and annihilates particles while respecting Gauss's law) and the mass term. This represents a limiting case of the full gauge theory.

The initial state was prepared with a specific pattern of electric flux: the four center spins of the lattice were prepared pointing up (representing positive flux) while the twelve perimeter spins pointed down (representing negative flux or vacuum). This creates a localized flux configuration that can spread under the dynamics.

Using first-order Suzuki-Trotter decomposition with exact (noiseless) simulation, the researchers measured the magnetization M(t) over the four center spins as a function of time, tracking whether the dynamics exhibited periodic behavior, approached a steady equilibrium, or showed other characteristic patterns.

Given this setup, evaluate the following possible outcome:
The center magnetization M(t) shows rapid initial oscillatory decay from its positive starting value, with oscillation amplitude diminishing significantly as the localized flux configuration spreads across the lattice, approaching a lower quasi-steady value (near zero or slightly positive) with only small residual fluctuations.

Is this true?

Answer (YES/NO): NO